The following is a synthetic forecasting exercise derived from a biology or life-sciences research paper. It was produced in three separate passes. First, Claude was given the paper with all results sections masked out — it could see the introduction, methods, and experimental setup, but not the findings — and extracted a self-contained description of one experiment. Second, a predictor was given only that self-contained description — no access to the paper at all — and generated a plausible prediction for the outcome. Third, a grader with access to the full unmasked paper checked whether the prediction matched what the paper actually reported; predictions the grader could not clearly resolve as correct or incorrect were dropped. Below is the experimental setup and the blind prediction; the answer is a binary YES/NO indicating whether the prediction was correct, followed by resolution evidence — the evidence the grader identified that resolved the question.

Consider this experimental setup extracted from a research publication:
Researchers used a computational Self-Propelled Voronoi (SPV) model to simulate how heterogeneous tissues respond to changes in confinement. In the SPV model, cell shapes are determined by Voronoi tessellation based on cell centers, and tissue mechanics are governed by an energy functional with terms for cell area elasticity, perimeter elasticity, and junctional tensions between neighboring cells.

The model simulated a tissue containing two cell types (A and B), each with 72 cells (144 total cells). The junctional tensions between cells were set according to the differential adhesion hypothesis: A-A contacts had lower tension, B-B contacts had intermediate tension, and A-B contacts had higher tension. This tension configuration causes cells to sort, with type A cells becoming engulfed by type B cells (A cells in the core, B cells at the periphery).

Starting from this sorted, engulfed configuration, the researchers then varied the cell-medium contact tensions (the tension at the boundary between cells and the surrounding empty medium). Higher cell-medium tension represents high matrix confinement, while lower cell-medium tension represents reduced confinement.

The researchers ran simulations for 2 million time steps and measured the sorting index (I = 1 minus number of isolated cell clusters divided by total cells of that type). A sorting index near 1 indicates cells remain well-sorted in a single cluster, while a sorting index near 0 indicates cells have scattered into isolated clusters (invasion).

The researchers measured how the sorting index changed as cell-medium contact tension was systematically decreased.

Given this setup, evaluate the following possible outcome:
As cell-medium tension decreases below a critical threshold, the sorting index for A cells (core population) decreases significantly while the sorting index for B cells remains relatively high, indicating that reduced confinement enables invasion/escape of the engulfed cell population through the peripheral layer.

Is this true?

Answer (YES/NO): NO